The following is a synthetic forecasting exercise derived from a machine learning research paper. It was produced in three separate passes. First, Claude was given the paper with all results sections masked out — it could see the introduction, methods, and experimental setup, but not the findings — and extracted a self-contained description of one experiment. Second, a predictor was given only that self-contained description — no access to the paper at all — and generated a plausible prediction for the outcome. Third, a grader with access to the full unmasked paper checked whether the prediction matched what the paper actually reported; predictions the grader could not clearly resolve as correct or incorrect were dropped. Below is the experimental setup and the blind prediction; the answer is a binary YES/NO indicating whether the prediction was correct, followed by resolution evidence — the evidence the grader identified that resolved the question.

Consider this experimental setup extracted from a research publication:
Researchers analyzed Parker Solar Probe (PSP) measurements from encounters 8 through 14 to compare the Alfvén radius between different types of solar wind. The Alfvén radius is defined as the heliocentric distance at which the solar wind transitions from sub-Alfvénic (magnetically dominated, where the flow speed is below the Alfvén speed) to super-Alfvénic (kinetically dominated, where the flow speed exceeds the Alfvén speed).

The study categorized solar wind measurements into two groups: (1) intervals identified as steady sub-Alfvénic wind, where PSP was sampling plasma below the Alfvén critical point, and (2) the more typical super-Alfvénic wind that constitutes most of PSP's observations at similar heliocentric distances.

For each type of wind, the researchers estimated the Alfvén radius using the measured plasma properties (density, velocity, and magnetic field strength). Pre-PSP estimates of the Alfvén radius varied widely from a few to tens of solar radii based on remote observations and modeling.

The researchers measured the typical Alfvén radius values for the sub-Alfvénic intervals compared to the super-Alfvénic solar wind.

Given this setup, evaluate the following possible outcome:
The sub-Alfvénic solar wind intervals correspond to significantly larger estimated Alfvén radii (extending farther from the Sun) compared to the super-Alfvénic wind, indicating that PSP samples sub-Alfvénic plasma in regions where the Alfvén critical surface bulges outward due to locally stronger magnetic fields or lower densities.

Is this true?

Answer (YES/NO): YES